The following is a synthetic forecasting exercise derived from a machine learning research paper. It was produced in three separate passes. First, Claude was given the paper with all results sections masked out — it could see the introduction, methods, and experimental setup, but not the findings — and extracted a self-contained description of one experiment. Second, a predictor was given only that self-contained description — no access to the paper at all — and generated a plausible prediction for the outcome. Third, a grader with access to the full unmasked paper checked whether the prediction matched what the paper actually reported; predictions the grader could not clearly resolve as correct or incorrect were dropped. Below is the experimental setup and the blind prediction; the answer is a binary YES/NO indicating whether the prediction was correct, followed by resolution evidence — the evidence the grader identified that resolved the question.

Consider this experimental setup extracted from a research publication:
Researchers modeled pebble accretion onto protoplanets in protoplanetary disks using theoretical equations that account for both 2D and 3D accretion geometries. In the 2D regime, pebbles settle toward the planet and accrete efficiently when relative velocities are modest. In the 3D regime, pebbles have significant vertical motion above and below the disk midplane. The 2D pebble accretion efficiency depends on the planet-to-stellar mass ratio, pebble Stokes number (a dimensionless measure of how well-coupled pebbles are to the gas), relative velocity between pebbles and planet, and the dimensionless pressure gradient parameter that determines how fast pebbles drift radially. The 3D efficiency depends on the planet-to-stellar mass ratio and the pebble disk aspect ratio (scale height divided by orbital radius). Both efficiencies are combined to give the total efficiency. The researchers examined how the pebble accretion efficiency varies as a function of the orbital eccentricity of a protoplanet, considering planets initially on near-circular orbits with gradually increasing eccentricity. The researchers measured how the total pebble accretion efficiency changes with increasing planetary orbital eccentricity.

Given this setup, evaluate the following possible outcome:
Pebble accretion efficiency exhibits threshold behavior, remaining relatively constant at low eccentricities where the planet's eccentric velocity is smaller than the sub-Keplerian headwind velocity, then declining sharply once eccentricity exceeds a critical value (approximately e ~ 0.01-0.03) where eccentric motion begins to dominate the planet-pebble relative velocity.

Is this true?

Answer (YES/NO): NO